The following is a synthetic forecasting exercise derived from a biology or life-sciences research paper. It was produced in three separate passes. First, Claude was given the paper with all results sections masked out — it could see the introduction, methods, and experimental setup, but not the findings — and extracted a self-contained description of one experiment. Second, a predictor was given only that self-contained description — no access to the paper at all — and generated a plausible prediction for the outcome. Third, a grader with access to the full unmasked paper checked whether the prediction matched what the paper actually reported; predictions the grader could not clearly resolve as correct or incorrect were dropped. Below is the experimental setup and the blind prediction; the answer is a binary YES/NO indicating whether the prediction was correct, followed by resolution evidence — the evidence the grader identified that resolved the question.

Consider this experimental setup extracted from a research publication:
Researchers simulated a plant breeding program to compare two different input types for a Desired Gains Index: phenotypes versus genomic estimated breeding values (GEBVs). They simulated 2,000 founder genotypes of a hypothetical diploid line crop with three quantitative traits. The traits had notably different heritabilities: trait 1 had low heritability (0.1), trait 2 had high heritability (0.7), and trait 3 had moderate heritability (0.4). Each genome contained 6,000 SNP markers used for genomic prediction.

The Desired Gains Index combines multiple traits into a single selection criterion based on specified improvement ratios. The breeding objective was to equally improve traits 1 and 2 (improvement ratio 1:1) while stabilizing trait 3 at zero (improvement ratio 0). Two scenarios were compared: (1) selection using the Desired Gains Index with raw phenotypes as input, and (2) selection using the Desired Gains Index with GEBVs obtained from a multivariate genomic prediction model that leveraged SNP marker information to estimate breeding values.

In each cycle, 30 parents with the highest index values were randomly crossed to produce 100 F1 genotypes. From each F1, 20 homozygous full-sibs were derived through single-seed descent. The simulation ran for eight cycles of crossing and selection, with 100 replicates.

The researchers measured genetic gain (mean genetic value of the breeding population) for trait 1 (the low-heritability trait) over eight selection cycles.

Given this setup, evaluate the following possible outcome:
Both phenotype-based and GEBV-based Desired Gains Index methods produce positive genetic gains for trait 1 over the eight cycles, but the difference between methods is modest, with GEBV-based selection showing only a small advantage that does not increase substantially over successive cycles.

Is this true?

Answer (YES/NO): NO